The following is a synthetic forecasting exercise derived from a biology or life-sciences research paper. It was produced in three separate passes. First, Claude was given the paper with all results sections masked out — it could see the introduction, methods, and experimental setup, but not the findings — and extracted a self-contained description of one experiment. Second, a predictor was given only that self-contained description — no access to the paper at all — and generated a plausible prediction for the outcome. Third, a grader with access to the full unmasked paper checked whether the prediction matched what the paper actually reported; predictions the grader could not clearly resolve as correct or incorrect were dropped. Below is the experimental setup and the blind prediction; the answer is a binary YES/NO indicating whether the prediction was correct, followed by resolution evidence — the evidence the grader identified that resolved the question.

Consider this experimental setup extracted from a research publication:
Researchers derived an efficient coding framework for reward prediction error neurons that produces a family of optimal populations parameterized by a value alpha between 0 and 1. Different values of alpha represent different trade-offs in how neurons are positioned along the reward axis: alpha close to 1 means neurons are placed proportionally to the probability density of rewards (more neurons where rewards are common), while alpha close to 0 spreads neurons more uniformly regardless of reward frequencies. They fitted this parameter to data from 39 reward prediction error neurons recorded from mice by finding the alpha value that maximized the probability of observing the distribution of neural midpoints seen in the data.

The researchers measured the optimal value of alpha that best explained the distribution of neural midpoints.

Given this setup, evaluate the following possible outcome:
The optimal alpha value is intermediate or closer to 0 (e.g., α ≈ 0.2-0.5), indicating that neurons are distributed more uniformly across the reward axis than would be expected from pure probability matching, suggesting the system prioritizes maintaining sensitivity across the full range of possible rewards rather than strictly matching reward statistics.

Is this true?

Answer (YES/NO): NO